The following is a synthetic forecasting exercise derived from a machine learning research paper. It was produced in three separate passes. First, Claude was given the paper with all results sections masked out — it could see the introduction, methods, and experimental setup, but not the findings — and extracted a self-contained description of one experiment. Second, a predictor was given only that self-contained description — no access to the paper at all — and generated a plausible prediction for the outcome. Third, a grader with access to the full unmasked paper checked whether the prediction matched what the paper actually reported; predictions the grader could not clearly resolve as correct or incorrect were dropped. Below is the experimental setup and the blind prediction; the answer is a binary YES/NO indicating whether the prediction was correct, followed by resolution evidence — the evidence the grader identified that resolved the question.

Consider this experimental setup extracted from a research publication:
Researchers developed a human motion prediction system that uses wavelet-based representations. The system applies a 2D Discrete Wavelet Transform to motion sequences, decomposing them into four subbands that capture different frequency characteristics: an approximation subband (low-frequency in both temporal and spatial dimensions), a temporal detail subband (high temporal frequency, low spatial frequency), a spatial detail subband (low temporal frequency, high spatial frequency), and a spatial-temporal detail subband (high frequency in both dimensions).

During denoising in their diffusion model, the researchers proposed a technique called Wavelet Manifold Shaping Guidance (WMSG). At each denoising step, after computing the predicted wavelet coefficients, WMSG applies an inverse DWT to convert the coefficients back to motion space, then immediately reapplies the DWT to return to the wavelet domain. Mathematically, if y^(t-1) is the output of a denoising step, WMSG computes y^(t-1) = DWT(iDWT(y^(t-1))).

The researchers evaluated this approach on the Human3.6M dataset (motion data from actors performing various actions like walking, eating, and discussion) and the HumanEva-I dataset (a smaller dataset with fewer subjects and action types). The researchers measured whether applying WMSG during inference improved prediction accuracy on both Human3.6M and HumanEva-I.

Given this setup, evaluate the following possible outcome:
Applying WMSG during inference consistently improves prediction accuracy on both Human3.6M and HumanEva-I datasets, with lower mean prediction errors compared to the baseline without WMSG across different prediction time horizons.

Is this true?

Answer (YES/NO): NO